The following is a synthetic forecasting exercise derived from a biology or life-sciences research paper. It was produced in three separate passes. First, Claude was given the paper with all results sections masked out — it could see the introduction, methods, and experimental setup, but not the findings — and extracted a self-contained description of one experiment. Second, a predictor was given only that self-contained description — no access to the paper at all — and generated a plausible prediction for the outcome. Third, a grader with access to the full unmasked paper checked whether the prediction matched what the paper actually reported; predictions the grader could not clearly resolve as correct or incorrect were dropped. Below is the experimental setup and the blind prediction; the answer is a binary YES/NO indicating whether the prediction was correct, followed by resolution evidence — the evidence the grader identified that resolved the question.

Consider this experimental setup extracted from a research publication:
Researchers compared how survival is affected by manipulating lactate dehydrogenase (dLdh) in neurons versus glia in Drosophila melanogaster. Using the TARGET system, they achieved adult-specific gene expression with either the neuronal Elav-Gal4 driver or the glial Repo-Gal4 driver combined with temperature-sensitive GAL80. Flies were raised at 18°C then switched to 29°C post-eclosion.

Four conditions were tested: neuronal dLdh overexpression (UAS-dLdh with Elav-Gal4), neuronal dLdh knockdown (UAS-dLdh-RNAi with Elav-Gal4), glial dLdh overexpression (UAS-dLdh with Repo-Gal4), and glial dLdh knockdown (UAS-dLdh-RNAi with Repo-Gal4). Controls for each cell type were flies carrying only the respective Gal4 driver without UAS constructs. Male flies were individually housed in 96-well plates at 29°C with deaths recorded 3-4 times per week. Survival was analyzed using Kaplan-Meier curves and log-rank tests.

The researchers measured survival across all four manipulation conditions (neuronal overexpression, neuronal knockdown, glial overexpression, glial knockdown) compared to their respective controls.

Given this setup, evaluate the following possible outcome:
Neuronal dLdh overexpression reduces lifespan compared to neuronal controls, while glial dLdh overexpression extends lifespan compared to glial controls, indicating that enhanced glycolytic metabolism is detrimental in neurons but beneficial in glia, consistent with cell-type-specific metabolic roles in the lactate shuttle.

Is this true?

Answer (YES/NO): NO